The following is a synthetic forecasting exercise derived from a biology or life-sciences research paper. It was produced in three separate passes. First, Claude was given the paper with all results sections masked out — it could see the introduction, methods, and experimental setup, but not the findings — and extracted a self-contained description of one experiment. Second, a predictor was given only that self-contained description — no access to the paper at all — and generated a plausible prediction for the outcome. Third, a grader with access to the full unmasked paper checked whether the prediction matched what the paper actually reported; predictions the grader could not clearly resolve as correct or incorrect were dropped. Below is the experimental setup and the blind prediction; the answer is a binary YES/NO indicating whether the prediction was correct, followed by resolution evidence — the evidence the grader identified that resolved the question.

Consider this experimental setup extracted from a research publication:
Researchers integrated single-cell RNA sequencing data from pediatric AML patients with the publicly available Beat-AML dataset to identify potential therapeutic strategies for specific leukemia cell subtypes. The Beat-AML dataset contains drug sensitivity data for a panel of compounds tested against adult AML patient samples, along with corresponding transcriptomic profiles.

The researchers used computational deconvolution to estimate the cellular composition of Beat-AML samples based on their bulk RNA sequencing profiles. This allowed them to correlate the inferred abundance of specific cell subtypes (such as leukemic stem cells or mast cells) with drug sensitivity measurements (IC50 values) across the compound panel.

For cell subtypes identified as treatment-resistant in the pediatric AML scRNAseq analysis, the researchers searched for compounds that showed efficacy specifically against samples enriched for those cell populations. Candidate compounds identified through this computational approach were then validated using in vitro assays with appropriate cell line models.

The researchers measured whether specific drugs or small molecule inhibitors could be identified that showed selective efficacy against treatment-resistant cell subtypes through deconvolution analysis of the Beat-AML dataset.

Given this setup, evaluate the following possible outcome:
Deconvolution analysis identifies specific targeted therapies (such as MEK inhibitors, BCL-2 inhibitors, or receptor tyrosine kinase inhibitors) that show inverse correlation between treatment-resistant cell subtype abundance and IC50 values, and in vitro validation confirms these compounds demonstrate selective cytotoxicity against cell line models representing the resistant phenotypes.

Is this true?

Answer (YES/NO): YES